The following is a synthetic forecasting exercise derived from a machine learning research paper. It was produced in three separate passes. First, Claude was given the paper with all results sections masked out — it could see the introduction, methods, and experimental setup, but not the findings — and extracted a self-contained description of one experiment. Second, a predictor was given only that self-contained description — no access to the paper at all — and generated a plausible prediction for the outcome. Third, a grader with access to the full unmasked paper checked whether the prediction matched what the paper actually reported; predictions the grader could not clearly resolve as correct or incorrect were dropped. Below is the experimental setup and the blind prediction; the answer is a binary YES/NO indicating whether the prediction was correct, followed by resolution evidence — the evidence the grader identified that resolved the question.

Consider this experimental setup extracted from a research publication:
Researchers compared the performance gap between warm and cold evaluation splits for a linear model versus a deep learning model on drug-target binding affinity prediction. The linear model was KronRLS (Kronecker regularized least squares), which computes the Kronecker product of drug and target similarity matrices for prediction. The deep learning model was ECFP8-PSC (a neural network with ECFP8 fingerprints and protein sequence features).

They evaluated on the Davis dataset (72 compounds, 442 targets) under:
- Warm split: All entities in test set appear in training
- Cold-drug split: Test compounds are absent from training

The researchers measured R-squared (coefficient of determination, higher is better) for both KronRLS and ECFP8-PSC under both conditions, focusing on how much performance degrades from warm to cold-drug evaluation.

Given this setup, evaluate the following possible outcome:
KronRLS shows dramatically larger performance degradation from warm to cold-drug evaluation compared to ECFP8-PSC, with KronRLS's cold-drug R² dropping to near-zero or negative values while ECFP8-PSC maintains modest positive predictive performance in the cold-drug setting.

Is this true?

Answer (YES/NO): NO